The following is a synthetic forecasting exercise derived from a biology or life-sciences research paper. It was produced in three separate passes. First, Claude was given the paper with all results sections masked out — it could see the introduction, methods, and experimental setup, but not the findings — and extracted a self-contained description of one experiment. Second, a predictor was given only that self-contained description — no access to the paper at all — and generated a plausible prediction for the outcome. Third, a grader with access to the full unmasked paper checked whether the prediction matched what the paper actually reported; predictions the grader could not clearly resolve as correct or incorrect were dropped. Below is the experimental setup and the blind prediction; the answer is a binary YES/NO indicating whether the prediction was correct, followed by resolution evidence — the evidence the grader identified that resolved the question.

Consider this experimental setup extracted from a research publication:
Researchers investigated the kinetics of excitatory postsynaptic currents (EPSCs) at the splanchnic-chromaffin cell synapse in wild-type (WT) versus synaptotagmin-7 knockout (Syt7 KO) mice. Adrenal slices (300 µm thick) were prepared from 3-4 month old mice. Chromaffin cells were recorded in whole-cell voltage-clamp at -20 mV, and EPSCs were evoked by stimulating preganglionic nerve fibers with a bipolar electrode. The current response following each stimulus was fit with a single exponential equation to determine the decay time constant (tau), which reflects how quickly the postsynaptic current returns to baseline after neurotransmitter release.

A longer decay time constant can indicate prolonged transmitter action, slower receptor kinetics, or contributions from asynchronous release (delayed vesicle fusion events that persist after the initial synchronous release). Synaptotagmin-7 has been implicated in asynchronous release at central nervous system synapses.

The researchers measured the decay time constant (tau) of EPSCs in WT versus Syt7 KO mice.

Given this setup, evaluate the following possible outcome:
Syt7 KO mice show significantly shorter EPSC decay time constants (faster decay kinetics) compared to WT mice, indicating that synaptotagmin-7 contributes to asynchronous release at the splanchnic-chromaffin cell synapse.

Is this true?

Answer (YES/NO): NO